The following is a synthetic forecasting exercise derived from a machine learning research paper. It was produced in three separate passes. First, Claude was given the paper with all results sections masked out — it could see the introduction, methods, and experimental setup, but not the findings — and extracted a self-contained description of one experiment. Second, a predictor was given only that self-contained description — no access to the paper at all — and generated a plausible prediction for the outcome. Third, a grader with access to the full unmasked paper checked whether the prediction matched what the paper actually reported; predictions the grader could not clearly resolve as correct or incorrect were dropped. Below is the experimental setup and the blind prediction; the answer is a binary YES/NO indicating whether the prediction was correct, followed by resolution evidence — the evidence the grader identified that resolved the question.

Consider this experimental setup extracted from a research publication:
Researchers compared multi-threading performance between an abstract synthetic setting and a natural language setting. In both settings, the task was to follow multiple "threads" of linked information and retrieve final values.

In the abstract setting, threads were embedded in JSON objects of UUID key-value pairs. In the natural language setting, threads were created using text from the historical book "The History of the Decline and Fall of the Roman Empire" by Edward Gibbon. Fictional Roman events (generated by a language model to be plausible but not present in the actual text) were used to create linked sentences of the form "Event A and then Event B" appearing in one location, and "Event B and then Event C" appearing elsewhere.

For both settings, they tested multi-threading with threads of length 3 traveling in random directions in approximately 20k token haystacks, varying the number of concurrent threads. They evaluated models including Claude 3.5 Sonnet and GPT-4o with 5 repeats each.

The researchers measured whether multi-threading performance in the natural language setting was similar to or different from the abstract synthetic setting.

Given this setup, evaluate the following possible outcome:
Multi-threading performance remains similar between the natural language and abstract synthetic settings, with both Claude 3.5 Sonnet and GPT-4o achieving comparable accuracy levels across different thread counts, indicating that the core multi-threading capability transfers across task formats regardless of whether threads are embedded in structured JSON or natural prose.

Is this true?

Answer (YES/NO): NO